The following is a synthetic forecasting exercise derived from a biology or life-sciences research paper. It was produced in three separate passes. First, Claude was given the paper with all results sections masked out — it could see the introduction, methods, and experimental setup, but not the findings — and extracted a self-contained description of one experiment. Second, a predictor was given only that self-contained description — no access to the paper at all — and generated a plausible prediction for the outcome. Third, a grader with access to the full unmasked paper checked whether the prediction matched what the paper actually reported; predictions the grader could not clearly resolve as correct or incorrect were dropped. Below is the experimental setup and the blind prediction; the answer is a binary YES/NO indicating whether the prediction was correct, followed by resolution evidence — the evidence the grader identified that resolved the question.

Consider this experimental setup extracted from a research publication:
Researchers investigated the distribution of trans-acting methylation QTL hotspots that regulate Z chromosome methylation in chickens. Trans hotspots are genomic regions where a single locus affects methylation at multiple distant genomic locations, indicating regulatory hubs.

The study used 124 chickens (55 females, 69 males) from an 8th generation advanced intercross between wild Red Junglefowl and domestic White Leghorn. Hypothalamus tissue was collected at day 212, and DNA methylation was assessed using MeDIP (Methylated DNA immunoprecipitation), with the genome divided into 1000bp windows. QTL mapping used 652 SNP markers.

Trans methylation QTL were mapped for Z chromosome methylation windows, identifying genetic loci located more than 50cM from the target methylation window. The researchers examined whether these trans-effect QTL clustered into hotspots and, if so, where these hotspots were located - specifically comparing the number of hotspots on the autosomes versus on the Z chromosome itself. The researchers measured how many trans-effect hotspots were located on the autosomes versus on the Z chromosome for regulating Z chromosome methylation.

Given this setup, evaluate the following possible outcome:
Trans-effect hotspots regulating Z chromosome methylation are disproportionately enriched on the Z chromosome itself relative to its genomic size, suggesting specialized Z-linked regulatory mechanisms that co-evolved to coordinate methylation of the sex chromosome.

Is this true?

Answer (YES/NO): NO